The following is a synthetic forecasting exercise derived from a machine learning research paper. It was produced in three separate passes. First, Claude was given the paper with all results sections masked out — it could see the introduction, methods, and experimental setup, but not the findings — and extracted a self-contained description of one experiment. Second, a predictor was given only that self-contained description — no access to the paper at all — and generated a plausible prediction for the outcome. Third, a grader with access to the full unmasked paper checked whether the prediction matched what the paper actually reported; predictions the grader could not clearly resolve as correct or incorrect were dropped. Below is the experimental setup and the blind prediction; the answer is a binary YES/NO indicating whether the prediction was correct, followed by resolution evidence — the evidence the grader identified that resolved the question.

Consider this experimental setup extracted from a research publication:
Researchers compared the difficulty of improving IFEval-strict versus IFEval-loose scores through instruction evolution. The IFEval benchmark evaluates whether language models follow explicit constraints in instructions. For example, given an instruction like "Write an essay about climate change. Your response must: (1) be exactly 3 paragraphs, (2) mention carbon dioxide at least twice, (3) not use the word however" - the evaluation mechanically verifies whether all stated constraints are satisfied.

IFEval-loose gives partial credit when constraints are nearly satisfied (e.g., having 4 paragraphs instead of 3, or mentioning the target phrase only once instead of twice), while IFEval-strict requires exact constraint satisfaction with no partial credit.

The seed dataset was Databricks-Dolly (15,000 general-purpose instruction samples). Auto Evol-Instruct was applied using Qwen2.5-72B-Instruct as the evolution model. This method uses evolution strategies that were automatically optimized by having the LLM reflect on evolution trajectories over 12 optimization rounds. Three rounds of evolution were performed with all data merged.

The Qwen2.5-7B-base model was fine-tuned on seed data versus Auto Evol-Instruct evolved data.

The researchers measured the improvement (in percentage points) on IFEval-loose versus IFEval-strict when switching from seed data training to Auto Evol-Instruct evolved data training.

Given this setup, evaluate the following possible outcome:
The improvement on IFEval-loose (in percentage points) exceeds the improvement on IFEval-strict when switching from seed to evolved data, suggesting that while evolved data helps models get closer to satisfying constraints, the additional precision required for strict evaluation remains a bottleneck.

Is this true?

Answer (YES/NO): YES